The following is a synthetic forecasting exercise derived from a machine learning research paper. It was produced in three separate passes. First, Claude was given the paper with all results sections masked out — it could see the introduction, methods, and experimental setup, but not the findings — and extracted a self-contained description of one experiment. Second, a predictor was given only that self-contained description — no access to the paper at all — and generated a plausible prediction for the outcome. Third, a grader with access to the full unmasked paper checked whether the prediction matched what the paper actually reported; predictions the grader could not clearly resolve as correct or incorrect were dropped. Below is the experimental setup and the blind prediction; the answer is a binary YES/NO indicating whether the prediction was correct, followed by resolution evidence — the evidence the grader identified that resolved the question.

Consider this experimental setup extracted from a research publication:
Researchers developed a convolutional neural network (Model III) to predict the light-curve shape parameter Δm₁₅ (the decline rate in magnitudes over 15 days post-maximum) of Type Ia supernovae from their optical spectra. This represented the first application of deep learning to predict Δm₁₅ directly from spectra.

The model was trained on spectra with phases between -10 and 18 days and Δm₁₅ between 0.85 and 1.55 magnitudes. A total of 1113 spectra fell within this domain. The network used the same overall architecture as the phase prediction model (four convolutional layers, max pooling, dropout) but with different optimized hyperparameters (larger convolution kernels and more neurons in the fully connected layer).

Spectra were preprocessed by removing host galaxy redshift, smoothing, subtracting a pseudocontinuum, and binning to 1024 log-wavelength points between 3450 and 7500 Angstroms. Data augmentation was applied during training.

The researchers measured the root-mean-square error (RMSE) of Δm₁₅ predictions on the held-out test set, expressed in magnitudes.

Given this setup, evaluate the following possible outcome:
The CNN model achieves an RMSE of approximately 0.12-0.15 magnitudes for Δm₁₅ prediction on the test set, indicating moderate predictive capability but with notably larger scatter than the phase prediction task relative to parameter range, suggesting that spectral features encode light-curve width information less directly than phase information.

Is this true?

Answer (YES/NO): NO